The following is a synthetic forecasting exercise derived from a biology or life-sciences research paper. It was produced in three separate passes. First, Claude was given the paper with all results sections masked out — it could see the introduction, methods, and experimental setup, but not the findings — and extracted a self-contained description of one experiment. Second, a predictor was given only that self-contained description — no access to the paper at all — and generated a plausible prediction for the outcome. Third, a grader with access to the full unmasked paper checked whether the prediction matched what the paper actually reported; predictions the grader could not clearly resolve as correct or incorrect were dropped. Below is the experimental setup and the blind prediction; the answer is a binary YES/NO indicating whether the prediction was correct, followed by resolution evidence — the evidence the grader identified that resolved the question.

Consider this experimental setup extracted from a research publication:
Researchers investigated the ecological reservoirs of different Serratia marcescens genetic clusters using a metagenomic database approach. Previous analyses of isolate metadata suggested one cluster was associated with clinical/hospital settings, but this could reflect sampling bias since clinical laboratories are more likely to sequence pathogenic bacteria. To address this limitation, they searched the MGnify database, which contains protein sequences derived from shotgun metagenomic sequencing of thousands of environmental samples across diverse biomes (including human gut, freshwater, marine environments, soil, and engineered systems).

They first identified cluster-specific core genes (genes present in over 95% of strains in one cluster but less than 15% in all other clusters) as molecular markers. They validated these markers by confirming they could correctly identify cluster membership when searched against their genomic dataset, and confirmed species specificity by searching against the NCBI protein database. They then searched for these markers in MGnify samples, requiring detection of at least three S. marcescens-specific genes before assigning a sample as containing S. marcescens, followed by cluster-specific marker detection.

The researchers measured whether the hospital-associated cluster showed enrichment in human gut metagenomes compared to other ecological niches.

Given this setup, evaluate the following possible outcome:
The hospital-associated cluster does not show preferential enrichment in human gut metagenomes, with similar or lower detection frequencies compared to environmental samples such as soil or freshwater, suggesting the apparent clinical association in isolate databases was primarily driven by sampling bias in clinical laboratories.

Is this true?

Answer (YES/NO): NO